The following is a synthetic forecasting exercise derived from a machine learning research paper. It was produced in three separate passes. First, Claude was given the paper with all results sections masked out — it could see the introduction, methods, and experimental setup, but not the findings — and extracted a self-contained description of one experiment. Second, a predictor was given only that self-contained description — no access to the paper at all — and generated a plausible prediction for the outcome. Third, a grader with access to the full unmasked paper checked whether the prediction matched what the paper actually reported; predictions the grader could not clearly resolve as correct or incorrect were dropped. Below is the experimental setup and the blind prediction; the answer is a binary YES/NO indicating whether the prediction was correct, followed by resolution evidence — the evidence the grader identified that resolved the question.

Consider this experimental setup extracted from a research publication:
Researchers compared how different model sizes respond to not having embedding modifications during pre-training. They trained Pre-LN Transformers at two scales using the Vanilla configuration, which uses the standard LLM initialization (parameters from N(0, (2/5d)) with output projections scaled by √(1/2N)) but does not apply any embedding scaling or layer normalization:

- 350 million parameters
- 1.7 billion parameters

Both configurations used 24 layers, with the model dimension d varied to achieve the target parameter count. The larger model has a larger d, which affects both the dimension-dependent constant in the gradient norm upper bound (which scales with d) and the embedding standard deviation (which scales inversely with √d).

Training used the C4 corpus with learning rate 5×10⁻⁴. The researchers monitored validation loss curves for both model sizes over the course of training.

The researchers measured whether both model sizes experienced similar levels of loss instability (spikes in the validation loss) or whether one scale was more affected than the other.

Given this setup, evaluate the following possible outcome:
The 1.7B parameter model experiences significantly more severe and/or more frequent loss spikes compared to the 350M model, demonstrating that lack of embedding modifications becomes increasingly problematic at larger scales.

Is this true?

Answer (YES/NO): YES